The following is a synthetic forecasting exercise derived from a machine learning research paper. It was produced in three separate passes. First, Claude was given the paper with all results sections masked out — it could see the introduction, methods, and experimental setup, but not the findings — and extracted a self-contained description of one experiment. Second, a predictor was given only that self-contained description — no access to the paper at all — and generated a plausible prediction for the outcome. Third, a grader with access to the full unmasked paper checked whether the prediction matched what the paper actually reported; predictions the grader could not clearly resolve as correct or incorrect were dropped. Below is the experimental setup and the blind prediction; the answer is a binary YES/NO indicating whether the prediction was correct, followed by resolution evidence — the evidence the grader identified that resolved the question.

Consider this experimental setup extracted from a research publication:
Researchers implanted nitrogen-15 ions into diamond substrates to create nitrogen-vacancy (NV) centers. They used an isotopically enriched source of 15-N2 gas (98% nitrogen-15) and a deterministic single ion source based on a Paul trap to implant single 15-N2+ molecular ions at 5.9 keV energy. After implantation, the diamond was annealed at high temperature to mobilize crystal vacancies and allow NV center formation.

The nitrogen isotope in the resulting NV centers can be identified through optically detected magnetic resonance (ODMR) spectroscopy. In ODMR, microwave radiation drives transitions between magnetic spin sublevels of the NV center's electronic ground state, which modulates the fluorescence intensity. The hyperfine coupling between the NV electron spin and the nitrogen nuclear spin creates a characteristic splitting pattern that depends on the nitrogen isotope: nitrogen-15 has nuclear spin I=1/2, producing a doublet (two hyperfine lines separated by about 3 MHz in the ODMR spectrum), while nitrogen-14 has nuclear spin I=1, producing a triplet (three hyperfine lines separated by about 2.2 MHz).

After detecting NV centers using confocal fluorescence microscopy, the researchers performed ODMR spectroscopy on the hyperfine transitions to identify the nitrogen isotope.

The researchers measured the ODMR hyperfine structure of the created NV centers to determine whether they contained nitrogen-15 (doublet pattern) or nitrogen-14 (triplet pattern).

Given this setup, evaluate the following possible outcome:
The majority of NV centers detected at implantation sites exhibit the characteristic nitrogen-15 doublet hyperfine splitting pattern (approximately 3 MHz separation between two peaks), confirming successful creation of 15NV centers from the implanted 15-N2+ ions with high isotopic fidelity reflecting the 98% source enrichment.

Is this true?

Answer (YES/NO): NO